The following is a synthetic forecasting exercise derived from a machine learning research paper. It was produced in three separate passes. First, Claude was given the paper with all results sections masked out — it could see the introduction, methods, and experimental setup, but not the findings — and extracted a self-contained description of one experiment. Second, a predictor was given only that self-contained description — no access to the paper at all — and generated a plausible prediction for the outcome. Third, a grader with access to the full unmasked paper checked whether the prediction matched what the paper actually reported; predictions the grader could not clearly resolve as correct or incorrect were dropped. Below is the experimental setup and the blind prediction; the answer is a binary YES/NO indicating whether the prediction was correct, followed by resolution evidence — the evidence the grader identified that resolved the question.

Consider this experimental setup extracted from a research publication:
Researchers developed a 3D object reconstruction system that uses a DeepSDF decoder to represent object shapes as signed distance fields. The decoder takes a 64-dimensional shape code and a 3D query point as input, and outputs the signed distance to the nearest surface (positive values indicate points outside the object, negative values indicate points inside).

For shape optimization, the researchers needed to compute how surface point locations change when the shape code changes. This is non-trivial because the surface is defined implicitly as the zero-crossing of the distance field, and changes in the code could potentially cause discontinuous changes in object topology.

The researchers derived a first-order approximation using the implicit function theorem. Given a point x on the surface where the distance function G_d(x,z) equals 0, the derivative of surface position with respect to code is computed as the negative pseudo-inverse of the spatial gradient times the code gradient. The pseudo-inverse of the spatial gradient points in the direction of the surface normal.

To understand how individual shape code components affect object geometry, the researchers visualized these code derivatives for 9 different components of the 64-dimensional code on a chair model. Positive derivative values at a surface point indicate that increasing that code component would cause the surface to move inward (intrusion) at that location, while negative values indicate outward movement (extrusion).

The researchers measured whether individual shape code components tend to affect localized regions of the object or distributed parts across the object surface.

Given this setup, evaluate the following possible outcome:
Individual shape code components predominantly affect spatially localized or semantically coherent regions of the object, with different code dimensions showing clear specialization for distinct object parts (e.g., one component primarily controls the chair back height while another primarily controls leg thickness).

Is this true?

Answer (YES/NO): NO